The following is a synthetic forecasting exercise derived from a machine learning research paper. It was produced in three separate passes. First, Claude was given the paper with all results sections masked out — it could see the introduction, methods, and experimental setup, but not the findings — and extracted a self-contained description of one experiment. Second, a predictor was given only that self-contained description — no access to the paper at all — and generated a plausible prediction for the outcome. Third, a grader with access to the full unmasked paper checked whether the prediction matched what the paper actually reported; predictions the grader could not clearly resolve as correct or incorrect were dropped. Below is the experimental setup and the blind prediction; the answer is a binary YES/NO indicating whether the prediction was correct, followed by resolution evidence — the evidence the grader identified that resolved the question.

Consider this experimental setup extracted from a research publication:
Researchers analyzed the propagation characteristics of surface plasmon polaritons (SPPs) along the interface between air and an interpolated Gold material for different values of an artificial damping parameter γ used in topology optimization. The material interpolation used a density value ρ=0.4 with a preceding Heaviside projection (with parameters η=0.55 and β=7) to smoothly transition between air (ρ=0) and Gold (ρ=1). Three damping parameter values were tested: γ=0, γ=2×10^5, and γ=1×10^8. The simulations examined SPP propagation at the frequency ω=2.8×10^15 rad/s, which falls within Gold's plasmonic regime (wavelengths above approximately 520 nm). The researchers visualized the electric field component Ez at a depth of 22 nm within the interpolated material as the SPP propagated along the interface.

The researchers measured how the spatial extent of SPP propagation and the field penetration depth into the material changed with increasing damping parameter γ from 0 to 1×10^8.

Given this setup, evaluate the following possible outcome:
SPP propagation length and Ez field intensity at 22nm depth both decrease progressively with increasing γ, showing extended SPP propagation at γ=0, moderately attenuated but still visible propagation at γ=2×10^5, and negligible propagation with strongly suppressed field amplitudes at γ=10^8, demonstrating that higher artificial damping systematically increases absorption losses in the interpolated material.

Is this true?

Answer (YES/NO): NO